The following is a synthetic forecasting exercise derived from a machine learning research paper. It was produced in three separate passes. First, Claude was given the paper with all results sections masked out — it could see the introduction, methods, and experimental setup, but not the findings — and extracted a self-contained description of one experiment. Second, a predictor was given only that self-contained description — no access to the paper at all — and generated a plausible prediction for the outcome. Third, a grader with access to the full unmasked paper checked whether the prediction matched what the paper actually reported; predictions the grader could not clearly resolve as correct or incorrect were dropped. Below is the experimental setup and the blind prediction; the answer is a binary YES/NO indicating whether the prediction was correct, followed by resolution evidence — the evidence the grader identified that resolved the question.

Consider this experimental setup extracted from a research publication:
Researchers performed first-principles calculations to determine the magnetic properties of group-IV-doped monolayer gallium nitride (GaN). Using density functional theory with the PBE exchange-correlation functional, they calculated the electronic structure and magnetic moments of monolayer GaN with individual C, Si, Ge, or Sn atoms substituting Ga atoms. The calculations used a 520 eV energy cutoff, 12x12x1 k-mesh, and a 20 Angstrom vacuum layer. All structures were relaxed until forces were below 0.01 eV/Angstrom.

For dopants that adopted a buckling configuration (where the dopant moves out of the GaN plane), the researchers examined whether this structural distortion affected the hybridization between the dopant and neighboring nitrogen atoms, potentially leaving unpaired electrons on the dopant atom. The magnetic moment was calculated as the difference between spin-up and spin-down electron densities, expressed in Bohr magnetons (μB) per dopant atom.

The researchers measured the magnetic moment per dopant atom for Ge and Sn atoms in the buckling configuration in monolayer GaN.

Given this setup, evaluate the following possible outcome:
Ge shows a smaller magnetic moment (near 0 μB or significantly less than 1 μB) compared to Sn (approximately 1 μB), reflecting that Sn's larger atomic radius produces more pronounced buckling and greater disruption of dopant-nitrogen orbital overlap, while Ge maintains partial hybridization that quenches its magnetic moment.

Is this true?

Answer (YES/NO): NO